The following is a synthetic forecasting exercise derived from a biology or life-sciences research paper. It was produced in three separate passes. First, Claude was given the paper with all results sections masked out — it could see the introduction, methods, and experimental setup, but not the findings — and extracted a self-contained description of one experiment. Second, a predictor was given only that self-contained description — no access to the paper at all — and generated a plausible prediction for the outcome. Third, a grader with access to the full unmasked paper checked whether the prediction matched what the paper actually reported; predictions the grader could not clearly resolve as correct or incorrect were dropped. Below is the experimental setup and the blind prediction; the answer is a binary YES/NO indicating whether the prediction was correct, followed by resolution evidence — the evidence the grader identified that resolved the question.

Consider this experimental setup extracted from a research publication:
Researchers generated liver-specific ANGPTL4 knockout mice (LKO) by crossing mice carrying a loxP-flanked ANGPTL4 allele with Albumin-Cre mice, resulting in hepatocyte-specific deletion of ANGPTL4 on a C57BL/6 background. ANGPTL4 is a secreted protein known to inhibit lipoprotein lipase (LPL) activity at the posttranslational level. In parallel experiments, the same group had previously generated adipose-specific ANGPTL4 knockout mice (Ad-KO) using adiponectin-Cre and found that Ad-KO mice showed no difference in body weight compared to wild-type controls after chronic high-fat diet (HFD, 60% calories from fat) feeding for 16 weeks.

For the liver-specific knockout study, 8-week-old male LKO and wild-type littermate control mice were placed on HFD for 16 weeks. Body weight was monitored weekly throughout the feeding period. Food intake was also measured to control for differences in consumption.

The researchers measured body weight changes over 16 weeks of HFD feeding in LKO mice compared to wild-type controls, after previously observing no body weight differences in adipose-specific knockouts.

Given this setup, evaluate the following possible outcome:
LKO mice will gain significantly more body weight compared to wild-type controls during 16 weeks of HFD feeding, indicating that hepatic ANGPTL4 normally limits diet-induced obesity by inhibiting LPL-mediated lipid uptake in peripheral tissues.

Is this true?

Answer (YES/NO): NO